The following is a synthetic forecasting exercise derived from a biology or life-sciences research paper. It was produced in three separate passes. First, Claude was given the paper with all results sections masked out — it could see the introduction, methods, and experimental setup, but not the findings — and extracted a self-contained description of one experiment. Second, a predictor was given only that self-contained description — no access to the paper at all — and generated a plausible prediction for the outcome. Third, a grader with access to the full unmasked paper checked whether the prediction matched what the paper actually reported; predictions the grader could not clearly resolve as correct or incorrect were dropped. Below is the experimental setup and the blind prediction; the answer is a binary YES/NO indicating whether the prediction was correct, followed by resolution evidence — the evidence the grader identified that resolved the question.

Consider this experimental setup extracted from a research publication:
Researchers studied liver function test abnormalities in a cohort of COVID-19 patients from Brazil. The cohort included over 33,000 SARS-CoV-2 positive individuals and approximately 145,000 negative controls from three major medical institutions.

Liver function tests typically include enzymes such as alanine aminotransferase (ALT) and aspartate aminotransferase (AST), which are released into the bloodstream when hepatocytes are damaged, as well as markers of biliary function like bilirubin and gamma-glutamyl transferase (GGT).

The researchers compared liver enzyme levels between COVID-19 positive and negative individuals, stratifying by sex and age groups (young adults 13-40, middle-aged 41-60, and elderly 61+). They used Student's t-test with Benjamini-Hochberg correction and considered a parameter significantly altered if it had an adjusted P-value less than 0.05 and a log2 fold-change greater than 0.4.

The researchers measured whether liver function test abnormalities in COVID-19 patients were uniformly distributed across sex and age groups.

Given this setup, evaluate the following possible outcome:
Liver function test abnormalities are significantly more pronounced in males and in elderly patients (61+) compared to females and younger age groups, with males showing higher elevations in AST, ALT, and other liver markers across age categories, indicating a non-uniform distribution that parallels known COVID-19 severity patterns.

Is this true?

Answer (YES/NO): NO